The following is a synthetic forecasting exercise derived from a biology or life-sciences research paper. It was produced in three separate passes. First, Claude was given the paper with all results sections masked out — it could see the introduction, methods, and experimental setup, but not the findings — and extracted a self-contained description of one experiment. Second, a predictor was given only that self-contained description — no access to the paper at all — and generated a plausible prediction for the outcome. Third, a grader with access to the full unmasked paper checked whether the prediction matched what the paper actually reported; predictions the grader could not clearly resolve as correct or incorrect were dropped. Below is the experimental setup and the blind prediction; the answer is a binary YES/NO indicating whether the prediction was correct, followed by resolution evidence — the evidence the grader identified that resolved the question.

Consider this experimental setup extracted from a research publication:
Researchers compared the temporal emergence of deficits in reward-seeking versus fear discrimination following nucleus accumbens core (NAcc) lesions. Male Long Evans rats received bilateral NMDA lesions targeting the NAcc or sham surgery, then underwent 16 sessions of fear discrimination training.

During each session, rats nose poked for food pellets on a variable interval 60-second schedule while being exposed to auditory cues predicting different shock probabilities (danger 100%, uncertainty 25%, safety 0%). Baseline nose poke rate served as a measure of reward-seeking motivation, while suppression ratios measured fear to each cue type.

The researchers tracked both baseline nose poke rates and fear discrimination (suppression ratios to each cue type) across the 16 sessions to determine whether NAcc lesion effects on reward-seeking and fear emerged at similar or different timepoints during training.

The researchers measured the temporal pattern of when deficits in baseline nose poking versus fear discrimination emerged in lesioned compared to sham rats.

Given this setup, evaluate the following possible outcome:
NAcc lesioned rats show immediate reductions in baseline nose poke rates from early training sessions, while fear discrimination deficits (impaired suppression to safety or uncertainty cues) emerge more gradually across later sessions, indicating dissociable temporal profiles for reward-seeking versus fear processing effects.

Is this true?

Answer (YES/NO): NO